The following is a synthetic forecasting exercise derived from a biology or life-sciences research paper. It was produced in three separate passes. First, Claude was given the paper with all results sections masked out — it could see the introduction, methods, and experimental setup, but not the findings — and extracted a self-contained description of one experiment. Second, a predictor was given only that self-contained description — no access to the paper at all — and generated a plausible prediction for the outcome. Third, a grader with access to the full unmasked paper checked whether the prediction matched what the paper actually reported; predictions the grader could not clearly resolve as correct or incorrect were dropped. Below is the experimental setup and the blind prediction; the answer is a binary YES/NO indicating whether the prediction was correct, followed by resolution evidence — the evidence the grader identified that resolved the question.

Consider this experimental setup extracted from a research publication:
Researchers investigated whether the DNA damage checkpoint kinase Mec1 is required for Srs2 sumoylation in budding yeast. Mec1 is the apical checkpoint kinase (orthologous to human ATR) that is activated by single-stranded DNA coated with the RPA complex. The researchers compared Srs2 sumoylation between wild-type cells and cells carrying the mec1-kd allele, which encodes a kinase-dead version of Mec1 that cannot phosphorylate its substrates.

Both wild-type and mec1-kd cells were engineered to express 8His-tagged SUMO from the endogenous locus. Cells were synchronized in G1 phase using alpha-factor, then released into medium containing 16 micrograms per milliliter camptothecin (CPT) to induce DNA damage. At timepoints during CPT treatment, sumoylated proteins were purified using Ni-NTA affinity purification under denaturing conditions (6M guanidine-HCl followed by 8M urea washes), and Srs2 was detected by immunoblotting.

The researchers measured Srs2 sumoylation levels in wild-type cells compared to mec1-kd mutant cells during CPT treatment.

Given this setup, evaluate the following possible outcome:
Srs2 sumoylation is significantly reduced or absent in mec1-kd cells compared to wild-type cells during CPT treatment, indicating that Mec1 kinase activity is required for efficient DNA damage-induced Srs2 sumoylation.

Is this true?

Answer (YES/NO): YES